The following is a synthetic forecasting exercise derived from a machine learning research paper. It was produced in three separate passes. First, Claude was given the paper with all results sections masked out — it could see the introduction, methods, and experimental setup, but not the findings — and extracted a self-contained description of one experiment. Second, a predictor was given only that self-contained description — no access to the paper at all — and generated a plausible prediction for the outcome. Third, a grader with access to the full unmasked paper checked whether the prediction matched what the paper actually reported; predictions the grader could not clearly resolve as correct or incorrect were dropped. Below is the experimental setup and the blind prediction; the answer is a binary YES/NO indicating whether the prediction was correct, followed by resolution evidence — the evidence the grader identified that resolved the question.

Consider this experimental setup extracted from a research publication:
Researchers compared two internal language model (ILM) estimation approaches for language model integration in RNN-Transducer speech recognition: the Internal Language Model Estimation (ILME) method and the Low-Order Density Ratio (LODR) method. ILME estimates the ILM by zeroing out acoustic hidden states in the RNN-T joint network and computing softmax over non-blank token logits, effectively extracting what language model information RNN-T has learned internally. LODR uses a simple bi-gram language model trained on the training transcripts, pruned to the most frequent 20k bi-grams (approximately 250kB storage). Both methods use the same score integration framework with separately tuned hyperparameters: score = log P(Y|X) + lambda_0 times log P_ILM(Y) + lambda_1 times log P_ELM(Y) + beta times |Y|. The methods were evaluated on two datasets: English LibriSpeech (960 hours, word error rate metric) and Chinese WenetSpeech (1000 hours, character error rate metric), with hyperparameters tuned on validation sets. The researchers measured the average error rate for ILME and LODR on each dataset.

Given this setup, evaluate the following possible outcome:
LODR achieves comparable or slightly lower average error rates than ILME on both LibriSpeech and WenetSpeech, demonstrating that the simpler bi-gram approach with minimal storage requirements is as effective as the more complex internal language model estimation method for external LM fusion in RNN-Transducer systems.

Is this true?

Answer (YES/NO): NO